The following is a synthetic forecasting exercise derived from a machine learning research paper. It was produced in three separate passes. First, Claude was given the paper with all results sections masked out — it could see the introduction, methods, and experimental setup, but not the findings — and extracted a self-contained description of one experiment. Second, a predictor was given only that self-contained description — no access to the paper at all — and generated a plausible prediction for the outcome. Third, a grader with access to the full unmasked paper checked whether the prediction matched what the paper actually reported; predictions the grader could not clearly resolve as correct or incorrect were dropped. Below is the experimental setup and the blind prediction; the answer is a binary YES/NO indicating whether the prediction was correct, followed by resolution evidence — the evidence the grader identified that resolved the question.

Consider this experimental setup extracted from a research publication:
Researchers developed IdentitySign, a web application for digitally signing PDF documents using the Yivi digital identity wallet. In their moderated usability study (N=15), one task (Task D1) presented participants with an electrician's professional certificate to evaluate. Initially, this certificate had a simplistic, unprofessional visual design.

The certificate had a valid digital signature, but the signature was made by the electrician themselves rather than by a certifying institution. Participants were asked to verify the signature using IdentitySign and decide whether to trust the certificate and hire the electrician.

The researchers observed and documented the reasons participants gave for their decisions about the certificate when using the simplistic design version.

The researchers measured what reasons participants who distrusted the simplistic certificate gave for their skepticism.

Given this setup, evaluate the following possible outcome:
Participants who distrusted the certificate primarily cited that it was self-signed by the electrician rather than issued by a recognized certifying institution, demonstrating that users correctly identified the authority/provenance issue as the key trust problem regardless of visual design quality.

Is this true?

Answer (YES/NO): NO